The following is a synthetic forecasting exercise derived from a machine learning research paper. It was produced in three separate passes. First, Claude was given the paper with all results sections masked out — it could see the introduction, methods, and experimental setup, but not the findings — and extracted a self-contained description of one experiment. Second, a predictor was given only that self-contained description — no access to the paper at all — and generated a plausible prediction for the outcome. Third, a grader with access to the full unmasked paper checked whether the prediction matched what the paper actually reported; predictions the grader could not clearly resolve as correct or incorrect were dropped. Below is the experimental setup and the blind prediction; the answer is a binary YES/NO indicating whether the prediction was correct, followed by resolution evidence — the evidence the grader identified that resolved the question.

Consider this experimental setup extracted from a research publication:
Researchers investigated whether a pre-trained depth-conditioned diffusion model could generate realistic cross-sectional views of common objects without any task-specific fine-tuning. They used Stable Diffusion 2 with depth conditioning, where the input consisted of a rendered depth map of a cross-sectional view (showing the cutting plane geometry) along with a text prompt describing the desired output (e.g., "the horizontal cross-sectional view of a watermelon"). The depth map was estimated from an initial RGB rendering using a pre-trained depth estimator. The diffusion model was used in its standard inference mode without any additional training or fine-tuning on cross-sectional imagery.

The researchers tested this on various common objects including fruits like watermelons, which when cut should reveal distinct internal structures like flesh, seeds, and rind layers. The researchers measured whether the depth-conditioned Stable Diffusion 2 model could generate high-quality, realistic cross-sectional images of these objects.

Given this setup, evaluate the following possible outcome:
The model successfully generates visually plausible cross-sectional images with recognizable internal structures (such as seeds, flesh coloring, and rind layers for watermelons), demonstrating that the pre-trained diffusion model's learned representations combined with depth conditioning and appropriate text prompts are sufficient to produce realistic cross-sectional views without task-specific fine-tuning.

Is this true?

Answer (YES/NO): NO